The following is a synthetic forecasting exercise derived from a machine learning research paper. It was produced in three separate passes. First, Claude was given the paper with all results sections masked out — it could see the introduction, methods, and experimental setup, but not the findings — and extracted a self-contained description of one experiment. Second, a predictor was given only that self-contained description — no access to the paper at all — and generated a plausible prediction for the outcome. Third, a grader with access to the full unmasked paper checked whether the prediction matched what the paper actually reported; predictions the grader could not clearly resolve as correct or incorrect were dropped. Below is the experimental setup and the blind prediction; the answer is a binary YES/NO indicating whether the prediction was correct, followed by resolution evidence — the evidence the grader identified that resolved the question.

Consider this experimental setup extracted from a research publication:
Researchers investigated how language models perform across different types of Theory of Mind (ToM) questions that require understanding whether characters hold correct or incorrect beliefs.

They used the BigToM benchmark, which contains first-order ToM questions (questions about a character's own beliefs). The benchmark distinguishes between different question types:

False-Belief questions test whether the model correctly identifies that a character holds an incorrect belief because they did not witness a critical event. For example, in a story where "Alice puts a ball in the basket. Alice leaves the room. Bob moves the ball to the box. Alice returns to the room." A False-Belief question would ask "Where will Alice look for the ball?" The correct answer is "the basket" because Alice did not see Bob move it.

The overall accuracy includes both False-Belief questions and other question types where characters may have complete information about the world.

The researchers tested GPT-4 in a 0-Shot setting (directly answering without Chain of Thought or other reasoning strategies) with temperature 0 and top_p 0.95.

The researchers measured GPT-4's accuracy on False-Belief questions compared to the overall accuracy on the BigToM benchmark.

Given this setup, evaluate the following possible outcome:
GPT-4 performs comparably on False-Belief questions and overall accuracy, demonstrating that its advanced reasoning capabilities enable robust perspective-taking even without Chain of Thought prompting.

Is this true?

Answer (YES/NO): YES